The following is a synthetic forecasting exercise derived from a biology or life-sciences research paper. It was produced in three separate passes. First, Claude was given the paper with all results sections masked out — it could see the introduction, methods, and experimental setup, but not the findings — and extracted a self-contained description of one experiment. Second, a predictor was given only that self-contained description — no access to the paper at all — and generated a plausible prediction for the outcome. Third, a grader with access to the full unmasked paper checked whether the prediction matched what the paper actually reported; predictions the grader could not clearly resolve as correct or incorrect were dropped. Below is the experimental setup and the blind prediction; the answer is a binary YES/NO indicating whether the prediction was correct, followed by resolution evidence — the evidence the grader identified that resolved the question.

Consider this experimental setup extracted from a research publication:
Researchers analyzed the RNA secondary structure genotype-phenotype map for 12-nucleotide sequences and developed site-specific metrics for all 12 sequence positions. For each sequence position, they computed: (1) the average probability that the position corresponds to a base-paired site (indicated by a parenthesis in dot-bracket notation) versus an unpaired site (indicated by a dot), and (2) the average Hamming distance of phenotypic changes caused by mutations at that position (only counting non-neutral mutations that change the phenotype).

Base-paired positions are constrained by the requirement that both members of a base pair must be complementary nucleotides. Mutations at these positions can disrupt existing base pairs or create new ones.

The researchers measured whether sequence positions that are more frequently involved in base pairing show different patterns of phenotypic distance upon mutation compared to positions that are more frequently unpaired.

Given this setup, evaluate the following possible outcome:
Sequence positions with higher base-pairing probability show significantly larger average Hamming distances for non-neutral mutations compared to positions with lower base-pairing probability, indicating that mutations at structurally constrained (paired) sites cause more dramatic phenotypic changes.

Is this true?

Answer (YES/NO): NO